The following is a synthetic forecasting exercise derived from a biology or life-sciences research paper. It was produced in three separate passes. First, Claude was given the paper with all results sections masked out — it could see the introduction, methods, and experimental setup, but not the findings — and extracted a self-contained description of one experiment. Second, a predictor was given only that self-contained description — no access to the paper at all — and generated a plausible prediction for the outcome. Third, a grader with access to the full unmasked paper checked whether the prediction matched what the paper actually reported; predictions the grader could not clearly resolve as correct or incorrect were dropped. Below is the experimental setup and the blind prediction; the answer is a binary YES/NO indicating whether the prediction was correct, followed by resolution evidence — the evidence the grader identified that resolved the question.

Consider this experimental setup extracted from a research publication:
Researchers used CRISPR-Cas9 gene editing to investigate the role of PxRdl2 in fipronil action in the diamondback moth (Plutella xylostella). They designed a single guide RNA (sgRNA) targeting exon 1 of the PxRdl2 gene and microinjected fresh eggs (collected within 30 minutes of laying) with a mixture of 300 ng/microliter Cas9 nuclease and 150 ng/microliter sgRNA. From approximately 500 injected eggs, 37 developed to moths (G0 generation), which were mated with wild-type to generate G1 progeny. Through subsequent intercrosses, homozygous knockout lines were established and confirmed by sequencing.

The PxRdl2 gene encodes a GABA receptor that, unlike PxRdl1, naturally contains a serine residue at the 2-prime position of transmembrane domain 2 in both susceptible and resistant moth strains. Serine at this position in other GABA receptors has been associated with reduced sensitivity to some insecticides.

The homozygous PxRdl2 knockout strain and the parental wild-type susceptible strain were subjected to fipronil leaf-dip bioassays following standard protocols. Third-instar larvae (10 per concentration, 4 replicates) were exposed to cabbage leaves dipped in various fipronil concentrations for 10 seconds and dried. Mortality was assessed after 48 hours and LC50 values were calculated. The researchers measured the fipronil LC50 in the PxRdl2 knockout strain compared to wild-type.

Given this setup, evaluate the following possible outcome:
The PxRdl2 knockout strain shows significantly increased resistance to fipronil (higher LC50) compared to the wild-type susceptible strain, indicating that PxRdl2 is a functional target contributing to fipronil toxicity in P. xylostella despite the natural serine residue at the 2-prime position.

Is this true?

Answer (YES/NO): NO